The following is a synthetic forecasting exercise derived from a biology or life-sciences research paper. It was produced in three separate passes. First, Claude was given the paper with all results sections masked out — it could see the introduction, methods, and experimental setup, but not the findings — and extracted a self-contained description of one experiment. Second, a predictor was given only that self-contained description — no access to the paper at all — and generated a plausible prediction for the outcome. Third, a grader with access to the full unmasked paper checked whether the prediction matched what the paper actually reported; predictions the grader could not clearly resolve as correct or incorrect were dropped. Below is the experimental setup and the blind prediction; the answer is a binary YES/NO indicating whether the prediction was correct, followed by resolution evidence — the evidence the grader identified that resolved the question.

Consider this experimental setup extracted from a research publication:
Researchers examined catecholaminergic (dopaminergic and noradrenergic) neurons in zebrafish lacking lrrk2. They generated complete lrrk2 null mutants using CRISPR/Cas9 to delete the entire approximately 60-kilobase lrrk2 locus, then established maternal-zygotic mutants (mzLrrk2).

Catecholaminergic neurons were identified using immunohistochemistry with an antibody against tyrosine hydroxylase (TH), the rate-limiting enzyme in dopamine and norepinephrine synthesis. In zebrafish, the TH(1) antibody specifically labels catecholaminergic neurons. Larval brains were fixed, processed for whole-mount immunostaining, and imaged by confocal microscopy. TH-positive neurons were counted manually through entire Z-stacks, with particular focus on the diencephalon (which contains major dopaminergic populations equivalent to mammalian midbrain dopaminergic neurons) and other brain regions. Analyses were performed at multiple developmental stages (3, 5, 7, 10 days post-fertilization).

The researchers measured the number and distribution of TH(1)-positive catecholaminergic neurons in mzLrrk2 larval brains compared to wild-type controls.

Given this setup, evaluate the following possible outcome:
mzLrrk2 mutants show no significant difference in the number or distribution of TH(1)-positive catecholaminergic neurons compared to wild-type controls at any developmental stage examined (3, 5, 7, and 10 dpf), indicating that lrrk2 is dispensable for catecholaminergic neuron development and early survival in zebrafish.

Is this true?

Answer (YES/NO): NO